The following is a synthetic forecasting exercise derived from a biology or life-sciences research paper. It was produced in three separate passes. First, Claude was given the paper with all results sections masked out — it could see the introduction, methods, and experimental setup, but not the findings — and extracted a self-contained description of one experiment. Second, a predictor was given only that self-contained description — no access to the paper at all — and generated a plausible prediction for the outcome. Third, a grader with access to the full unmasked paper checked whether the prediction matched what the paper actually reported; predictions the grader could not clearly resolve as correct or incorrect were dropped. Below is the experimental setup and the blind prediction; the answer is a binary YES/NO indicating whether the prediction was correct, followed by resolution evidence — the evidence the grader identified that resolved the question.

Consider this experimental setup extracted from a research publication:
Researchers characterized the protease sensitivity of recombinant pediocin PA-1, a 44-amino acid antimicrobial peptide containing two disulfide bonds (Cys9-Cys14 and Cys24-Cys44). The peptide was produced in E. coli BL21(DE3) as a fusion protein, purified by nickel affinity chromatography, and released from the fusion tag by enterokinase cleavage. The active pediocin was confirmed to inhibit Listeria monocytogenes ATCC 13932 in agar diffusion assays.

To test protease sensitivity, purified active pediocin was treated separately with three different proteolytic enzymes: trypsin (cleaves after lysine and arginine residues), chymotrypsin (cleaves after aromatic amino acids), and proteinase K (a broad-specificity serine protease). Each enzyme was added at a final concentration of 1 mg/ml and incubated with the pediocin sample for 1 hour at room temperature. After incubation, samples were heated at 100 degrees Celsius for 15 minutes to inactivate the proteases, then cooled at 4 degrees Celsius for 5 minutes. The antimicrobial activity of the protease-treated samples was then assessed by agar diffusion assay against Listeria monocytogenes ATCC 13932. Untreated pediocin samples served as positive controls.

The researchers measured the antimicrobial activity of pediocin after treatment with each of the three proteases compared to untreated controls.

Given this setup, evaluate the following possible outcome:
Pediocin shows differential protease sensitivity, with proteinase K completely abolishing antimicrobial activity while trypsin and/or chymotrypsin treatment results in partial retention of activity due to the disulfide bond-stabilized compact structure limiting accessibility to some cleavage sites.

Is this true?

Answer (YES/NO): NO